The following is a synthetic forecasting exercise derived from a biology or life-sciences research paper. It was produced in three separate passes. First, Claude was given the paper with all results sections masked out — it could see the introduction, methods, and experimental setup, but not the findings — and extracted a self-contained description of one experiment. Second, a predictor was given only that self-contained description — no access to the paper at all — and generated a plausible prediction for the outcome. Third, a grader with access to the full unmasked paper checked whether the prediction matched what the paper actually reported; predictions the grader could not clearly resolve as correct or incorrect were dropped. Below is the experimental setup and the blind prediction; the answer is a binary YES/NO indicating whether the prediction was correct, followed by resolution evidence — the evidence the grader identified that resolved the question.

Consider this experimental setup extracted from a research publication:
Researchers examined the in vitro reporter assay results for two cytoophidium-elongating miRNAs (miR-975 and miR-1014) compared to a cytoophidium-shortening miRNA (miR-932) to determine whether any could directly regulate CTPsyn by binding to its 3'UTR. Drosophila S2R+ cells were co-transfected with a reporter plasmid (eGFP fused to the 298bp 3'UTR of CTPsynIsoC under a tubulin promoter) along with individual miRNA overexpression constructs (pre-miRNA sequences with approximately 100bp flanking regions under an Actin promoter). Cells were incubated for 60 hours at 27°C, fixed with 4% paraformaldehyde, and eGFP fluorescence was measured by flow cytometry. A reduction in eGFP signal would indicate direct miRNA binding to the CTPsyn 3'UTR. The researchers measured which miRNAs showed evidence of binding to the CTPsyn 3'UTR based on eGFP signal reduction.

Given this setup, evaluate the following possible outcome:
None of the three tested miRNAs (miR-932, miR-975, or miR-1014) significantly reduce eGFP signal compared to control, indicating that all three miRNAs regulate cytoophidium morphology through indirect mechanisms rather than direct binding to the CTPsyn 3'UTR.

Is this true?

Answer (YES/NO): NO